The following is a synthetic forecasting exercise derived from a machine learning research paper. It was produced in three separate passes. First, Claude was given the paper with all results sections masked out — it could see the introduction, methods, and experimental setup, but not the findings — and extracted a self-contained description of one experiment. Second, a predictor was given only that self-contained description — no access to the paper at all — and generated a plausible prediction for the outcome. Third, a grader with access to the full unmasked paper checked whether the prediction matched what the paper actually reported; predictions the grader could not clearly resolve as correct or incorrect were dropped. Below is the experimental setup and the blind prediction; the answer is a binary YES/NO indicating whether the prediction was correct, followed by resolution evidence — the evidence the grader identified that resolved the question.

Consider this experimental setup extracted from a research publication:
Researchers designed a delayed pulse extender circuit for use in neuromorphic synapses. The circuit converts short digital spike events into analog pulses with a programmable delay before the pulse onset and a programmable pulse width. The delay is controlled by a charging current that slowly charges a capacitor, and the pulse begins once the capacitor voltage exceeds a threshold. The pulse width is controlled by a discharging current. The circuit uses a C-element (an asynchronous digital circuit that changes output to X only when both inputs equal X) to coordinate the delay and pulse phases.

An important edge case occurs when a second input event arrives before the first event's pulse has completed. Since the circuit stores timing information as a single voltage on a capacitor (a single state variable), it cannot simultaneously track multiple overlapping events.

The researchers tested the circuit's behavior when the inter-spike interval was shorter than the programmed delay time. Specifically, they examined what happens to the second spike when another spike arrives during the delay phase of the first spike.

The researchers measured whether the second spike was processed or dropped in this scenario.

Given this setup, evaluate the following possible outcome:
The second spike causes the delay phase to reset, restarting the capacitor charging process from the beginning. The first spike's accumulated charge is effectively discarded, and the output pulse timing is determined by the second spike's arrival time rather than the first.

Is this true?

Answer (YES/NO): NO